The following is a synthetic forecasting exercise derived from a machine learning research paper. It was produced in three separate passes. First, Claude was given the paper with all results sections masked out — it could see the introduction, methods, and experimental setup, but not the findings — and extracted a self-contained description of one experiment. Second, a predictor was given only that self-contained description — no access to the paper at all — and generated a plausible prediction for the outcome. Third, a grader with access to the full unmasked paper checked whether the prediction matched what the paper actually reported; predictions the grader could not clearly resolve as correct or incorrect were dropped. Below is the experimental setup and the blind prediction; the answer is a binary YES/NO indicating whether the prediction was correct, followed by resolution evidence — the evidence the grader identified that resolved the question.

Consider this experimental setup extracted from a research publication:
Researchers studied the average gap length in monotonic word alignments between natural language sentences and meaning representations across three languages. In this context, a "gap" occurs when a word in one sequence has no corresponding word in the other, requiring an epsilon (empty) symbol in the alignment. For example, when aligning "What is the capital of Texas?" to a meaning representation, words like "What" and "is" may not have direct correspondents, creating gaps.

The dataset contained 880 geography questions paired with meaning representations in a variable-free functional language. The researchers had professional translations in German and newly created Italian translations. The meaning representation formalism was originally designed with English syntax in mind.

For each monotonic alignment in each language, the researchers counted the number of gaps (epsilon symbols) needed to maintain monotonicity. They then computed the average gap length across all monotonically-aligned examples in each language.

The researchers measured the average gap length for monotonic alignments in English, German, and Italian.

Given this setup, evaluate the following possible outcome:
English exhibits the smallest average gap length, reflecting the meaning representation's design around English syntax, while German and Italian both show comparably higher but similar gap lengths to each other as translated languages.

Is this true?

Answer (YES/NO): NO